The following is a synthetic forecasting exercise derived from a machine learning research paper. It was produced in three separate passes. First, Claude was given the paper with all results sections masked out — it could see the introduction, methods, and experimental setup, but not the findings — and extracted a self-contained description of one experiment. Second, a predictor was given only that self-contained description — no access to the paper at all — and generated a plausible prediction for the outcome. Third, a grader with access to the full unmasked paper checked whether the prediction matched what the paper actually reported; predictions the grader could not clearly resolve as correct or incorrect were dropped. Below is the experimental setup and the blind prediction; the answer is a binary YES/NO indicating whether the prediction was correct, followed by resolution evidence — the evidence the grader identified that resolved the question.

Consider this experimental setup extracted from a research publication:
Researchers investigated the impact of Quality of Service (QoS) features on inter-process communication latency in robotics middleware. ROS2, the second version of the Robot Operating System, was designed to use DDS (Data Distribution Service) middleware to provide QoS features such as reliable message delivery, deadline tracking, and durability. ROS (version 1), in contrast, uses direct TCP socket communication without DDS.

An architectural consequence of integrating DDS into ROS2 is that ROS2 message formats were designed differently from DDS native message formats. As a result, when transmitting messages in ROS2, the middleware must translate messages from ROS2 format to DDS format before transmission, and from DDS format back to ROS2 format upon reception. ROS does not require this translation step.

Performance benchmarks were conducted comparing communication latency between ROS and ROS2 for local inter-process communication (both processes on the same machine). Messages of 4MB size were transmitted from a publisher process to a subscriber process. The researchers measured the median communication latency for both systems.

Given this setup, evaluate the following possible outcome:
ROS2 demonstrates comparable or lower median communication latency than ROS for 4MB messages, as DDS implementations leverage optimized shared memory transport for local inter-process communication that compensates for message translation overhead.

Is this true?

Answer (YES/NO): NO